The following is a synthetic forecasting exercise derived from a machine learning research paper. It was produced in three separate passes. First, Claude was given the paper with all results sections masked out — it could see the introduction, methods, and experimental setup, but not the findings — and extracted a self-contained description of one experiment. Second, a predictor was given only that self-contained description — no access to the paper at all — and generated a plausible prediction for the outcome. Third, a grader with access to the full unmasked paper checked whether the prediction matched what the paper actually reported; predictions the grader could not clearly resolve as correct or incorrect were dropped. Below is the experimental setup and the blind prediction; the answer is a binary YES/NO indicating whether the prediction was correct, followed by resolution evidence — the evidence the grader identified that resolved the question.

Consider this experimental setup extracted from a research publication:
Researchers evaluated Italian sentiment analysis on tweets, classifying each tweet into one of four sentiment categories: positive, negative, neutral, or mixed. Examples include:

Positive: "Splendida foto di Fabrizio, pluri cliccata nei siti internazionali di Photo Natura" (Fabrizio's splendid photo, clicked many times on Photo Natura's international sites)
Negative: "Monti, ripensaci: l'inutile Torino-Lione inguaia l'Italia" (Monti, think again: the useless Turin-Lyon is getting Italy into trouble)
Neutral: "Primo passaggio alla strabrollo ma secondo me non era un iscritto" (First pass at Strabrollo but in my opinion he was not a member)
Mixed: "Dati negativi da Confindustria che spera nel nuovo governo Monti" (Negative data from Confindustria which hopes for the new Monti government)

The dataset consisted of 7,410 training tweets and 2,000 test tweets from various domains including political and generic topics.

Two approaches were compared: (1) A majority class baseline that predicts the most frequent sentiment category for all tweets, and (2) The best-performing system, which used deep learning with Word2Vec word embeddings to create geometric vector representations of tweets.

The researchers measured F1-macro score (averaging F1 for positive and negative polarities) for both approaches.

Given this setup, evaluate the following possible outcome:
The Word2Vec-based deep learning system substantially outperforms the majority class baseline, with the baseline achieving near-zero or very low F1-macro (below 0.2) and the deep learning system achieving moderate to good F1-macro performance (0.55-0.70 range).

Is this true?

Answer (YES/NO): NO